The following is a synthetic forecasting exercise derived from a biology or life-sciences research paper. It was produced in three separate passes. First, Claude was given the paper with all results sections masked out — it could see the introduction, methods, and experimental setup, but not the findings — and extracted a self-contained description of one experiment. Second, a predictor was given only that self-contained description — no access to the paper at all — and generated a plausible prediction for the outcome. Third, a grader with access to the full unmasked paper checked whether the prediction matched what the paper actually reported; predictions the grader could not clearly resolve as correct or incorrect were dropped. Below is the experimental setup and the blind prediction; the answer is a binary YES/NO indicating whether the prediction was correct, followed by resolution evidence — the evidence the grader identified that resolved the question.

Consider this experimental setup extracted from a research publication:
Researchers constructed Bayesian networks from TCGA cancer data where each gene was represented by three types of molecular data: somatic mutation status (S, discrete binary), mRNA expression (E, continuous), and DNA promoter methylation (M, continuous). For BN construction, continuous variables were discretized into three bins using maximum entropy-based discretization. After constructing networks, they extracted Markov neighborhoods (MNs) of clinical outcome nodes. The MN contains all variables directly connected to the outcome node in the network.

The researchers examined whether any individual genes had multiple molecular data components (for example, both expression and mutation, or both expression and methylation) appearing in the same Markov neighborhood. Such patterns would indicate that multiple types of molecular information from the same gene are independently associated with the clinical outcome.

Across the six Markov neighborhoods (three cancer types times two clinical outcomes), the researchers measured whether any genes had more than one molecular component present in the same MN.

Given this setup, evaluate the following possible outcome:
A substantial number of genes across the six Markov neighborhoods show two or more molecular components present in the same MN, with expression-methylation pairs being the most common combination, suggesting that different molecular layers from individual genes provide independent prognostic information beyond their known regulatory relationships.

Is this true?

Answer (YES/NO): NO